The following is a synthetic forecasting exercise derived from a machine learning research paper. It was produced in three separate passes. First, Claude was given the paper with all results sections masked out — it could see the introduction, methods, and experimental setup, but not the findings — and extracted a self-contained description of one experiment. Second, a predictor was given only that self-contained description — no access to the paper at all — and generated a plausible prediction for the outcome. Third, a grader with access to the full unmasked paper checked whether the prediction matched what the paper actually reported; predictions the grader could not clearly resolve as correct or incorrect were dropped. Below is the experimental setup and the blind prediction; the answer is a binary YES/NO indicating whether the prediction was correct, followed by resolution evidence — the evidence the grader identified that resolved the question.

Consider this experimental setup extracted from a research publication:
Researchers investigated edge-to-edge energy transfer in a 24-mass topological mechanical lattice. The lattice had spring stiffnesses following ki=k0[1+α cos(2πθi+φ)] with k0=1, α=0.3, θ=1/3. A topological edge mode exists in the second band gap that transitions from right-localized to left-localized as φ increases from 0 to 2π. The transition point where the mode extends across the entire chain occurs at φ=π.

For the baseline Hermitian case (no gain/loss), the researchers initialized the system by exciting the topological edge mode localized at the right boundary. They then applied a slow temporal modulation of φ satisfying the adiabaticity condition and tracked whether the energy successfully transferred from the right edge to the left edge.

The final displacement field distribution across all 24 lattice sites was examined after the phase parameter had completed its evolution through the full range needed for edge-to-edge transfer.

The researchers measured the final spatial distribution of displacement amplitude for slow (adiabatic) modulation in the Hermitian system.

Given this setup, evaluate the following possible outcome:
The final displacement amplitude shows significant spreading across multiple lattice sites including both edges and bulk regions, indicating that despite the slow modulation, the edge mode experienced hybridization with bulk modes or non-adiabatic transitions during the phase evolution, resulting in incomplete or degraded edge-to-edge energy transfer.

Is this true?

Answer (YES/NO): NO